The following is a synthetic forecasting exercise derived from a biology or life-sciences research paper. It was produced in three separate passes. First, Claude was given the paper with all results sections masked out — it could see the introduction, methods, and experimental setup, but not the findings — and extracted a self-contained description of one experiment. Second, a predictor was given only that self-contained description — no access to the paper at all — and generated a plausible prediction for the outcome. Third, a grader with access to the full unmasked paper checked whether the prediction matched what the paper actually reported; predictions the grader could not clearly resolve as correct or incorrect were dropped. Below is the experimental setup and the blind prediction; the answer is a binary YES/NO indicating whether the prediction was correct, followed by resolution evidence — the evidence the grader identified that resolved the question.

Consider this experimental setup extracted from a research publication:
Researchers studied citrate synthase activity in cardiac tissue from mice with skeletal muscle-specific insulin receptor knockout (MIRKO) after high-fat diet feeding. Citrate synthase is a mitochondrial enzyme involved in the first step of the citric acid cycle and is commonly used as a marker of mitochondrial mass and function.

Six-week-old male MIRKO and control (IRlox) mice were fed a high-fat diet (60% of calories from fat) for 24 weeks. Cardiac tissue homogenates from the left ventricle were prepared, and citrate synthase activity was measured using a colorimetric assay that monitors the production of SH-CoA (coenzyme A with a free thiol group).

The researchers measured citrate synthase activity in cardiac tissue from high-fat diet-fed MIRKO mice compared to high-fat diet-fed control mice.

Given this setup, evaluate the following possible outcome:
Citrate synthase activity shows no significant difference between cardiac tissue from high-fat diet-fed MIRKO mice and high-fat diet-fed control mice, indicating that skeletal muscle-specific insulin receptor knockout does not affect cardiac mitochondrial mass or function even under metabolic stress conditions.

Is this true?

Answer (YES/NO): NO